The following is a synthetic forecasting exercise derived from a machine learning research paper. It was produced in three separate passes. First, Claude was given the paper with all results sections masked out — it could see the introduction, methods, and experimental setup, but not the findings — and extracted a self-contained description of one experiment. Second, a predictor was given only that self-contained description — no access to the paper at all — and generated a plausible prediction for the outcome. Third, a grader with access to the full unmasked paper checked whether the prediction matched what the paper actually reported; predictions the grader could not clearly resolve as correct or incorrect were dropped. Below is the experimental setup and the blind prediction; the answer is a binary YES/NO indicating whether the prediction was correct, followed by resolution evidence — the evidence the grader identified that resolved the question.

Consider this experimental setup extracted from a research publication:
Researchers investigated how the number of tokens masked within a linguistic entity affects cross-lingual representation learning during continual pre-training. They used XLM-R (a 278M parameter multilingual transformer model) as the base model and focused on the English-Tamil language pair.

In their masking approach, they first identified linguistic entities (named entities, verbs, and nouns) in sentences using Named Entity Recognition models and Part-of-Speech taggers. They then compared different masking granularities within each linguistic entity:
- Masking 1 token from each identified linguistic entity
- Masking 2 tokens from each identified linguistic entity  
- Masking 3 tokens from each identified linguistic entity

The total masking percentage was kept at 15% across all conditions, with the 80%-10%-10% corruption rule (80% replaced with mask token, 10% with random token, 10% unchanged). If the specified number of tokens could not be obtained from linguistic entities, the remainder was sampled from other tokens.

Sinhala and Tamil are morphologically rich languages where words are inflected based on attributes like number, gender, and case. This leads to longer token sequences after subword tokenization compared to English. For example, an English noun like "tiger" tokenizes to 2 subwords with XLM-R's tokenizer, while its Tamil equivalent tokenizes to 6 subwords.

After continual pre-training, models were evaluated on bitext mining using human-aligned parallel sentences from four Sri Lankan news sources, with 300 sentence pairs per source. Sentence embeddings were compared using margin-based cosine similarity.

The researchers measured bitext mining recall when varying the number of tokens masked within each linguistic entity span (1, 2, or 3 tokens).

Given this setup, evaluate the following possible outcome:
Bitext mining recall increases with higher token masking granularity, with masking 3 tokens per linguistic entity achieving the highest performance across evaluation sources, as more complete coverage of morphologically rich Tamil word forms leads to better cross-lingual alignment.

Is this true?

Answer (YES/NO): NO